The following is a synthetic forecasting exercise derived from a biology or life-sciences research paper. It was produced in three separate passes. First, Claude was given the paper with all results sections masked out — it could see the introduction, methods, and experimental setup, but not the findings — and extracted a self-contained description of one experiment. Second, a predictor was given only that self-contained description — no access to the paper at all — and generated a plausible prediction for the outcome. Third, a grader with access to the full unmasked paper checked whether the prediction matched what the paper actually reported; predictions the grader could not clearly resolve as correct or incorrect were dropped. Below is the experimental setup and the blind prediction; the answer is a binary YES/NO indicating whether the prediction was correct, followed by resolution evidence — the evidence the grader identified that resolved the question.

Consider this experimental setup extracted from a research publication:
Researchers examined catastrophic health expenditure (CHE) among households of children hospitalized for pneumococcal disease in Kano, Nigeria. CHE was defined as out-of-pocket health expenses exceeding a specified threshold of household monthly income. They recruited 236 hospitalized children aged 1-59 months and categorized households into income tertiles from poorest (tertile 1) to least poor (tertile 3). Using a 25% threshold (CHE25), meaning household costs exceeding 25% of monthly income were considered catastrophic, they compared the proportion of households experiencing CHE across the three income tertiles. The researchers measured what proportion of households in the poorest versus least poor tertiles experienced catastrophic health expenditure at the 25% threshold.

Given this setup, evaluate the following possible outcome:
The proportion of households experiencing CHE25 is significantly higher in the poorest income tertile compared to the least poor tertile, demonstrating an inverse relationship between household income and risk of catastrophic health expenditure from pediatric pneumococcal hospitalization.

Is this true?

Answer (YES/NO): YES